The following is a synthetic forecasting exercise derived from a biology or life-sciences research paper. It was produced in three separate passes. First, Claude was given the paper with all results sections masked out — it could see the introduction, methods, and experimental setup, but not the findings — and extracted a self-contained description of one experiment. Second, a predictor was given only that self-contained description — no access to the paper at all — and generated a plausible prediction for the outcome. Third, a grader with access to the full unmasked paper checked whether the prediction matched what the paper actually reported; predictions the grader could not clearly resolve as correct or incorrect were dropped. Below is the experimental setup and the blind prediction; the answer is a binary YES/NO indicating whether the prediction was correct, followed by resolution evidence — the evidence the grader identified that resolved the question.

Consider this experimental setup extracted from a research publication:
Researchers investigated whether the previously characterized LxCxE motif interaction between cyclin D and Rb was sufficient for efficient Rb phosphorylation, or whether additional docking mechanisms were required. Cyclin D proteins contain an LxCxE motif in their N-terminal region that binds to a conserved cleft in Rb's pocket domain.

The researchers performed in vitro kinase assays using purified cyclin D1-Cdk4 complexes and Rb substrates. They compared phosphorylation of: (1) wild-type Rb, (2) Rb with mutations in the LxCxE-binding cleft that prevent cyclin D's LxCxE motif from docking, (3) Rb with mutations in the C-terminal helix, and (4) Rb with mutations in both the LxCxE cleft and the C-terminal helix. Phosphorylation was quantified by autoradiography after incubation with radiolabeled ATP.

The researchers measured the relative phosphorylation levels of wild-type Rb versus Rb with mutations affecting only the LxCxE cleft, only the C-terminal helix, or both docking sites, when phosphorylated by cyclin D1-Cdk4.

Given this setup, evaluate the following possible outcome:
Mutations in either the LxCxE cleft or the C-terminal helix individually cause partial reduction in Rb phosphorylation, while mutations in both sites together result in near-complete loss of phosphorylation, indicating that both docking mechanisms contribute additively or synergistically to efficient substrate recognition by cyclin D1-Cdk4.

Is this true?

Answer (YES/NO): NO